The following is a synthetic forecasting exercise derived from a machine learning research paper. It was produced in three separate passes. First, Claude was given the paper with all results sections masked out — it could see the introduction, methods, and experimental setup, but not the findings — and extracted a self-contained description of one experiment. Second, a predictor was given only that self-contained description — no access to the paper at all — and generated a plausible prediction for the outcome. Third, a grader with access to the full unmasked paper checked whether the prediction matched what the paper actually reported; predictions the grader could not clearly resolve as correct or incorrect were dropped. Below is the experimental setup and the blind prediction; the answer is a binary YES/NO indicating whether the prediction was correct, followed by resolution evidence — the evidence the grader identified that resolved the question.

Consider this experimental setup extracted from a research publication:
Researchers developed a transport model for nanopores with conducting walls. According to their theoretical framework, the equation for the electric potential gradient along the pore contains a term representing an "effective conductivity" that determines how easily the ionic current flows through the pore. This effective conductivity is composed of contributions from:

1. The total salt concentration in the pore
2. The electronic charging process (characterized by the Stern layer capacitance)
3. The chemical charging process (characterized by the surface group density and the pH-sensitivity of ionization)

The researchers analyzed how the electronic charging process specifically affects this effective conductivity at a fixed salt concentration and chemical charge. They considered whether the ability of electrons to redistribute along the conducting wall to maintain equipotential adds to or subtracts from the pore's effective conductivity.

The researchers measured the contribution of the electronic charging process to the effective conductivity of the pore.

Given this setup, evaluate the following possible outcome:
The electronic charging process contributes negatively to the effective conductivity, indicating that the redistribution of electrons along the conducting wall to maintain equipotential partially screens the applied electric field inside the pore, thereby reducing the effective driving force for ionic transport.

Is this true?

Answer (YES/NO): NO